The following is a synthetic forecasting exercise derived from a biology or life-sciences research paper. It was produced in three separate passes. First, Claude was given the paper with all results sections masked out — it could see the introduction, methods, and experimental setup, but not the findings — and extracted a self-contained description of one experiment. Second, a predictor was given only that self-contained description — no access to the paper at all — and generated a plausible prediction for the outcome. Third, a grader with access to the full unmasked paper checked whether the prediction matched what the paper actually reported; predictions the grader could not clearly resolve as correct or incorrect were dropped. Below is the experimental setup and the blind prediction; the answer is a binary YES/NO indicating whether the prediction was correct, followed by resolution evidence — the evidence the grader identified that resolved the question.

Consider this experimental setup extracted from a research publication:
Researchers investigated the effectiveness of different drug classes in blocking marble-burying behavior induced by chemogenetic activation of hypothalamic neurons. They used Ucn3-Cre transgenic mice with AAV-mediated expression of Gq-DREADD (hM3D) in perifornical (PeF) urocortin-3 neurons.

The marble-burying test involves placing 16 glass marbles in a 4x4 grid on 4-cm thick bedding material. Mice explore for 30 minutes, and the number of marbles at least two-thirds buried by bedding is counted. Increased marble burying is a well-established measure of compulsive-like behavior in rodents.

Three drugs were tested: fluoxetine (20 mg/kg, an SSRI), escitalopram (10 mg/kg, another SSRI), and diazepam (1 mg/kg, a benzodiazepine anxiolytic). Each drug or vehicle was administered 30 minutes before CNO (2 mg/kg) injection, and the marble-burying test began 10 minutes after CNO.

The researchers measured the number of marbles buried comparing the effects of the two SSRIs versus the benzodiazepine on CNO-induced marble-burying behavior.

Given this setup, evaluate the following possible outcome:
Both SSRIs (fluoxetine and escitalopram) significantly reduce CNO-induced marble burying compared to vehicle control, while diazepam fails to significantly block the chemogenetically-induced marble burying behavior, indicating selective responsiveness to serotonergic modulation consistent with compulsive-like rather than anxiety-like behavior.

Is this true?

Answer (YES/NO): NO